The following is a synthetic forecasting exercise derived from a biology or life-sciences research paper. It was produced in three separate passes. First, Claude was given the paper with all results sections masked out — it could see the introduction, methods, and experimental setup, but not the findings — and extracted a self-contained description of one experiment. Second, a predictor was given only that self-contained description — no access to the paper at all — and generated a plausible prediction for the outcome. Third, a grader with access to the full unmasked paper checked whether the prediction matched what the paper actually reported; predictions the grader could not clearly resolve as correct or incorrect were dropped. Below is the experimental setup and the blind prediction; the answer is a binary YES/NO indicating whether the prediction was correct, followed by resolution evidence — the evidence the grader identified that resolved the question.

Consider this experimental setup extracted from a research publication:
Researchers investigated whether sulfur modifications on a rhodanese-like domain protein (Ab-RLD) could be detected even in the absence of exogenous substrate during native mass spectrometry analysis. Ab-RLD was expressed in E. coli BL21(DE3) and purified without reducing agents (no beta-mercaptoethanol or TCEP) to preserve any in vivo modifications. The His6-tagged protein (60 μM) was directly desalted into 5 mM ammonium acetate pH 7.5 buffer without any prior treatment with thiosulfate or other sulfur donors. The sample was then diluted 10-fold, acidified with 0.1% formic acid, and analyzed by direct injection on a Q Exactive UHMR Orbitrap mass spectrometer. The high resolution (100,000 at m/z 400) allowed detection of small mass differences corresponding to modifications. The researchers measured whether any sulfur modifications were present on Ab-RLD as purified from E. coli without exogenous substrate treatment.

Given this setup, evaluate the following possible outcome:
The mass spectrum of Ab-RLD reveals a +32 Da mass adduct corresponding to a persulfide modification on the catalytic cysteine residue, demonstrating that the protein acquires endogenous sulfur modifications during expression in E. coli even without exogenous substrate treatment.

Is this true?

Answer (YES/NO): YES